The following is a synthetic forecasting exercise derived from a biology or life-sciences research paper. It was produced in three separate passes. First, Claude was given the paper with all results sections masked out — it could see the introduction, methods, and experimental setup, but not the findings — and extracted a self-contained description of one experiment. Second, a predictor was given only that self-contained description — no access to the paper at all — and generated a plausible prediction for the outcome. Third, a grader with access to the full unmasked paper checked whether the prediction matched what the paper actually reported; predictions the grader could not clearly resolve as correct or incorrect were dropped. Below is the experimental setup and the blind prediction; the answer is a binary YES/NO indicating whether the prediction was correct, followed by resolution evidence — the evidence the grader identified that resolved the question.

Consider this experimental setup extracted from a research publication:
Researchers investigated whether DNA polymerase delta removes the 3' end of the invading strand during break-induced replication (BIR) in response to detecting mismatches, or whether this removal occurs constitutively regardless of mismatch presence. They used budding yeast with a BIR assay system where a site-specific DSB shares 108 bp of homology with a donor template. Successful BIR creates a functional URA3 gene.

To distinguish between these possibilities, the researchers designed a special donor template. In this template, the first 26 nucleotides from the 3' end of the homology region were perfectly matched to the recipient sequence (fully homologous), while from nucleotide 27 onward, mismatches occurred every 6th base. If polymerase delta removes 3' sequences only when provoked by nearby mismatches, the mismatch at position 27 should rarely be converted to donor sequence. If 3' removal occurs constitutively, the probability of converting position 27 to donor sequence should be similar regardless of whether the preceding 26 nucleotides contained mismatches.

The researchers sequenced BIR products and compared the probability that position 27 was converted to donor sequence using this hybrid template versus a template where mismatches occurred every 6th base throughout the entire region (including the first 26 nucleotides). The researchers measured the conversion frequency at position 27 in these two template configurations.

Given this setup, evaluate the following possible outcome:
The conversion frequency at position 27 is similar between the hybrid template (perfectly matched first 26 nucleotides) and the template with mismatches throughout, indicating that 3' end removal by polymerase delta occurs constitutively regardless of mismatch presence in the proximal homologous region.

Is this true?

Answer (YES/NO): YES